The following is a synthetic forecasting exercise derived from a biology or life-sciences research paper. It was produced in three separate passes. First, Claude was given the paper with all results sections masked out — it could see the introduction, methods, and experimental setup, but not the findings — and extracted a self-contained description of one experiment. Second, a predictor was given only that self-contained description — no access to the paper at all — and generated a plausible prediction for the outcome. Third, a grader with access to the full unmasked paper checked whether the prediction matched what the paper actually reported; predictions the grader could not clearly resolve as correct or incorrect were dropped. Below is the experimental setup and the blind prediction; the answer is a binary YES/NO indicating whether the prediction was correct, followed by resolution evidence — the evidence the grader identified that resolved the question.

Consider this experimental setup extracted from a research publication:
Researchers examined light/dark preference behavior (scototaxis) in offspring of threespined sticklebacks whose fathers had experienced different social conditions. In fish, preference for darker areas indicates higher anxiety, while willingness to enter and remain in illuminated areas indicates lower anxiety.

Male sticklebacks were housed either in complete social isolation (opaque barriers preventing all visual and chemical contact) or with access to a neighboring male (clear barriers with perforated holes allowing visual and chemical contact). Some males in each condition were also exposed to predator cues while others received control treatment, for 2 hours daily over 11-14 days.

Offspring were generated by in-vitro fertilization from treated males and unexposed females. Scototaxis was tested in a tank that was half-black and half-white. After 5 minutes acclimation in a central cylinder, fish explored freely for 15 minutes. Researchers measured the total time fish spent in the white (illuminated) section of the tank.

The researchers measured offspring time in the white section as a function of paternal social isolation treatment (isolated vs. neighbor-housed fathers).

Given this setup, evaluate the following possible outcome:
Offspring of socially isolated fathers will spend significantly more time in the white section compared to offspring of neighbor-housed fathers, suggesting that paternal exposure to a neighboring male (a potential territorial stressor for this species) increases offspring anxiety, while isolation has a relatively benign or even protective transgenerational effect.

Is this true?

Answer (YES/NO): NO